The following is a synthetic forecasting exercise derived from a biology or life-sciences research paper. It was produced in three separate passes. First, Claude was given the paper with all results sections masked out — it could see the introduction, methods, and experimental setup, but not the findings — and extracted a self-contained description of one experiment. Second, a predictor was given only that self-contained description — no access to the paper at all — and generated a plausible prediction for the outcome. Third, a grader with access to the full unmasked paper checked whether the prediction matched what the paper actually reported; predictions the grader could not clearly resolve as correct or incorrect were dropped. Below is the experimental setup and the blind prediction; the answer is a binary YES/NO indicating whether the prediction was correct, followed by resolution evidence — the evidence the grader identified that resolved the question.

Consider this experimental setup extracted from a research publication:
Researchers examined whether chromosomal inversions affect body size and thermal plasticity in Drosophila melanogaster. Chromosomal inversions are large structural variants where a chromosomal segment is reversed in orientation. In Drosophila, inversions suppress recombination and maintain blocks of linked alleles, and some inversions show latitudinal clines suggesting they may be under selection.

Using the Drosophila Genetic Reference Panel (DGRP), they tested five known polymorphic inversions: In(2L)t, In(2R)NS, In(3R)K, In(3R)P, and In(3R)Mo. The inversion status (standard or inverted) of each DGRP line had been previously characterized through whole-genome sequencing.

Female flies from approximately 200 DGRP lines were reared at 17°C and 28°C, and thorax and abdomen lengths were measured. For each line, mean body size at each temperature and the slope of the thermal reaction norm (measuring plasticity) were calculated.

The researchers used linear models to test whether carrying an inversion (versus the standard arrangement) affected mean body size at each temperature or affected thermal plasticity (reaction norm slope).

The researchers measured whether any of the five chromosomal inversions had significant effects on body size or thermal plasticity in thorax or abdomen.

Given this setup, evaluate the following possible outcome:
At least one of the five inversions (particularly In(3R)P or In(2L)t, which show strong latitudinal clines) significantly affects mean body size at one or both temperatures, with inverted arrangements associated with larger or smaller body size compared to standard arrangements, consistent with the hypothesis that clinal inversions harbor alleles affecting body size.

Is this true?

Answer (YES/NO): NO